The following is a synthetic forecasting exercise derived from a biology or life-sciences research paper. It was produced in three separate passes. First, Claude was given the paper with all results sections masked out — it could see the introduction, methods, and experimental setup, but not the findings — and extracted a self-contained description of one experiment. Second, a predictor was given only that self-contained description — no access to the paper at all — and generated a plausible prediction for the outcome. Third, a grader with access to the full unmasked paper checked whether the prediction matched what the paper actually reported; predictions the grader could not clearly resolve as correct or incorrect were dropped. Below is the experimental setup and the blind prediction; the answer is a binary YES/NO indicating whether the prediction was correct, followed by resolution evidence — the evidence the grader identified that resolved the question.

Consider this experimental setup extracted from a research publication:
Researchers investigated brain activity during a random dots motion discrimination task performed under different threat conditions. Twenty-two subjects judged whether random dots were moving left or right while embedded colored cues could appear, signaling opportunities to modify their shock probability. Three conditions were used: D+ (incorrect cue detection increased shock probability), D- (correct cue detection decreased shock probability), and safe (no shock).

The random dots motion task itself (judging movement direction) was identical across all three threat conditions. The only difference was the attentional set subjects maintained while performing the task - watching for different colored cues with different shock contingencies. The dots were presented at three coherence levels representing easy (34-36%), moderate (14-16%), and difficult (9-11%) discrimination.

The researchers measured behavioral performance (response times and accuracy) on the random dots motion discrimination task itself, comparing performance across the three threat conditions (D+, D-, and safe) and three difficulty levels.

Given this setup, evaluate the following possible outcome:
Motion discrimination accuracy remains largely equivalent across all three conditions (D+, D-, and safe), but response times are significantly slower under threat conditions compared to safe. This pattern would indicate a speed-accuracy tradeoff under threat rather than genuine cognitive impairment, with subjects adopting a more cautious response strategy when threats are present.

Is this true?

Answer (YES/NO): NO